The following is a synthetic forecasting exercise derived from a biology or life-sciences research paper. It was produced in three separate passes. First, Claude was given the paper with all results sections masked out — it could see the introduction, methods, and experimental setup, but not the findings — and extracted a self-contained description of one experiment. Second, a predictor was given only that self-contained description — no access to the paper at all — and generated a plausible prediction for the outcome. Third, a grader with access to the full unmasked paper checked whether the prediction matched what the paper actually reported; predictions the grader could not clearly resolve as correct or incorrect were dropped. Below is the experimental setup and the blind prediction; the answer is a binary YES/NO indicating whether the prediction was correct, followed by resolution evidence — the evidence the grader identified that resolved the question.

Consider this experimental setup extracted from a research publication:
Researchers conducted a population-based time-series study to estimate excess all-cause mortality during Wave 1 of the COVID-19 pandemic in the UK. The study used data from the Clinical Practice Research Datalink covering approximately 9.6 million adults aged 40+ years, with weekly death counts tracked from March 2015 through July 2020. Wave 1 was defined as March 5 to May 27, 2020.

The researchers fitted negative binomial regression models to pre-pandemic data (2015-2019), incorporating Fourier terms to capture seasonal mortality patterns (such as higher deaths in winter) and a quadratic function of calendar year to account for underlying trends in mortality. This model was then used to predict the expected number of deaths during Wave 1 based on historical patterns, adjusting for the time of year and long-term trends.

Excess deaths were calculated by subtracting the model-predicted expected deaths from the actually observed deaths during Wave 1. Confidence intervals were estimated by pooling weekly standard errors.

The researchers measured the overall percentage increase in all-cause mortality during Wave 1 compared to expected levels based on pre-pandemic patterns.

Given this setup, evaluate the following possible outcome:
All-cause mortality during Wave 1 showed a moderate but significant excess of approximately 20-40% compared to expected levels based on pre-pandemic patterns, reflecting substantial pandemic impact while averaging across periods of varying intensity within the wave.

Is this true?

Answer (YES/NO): NO